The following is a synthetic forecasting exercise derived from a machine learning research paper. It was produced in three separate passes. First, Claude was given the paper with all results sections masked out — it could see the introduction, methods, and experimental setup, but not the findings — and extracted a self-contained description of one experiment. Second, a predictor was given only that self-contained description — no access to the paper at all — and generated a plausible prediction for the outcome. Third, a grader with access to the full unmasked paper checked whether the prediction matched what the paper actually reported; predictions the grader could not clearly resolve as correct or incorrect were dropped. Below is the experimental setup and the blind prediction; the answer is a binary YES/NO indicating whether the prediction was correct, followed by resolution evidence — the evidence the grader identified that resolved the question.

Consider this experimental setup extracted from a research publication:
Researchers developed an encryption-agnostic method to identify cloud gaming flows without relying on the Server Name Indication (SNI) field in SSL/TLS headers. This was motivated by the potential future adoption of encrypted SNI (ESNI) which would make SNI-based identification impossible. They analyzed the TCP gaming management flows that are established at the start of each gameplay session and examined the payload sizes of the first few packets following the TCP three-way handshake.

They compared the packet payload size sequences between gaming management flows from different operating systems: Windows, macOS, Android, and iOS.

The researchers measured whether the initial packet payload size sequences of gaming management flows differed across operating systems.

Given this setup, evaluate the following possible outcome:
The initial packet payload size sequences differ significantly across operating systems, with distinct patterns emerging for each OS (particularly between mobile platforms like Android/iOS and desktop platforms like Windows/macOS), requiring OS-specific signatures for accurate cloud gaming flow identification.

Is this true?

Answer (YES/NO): YES